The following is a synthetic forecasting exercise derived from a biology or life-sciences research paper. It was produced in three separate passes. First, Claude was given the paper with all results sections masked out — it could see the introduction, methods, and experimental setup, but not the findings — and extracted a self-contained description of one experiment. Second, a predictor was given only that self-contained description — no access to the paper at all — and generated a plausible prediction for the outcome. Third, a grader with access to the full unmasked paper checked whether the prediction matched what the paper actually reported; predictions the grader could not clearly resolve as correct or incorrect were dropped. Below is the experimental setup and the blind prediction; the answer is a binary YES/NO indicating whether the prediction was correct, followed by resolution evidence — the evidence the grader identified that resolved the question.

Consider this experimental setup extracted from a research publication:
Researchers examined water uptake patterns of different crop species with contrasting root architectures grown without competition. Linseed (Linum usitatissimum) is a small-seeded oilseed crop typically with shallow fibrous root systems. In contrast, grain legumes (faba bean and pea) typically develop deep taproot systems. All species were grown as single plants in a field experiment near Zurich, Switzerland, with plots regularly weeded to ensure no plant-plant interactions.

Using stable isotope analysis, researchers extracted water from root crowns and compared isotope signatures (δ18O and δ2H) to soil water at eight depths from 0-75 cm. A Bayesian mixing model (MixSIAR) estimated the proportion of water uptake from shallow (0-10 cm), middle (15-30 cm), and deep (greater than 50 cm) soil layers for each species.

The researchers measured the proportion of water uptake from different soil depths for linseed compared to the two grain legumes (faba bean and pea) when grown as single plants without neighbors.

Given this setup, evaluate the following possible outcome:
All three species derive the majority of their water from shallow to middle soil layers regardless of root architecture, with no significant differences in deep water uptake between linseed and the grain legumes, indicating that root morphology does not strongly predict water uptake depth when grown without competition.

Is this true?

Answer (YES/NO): NO